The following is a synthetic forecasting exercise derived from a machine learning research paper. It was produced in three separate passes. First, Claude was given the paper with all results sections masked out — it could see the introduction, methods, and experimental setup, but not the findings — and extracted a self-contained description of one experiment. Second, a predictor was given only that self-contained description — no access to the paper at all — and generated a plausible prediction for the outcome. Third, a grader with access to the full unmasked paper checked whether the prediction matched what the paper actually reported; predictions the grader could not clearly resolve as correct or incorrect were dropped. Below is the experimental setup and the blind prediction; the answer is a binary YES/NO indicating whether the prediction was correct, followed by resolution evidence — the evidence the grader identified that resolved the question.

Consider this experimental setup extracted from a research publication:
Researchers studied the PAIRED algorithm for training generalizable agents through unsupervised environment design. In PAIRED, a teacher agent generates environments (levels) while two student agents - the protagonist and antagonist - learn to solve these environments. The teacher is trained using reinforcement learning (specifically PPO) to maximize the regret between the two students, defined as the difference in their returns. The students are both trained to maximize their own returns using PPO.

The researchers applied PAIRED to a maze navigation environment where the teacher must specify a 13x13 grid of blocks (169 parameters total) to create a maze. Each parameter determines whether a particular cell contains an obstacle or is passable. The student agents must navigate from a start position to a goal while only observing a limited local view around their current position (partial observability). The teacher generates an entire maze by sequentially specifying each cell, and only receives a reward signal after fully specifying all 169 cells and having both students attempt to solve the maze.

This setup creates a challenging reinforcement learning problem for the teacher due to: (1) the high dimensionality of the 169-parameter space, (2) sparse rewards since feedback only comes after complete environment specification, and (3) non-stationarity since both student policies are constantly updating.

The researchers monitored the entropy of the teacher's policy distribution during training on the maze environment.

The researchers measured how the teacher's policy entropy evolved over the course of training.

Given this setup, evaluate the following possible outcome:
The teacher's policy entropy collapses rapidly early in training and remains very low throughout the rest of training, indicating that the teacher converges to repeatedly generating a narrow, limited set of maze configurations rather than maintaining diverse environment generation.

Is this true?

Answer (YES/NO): YES